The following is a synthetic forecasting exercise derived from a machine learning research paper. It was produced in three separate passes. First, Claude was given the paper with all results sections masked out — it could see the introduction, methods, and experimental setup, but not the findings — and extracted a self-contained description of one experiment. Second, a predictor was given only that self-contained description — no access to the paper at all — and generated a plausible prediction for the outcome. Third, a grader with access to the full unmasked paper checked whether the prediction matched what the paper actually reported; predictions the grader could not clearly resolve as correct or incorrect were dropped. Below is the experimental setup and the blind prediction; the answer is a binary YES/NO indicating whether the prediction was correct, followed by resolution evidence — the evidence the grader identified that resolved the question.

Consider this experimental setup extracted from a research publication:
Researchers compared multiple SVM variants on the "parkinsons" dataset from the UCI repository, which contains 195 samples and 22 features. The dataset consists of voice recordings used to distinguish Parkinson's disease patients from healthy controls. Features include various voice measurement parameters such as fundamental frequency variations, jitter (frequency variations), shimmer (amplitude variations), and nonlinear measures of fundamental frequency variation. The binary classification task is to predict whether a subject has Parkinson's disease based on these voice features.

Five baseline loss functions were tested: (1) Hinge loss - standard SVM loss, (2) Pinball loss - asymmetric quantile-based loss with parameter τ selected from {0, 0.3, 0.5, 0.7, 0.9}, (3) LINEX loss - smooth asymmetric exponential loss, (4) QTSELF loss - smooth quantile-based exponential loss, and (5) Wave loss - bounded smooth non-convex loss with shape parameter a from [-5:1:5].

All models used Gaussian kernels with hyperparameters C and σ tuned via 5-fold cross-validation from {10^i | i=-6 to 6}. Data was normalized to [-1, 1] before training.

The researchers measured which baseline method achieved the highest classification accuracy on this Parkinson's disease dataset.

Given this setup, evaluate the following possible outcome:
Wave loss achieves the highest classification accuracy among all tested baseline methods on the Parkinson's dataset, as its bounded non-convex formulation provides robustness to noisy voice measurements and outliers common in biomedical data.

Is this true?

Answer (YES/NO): YES